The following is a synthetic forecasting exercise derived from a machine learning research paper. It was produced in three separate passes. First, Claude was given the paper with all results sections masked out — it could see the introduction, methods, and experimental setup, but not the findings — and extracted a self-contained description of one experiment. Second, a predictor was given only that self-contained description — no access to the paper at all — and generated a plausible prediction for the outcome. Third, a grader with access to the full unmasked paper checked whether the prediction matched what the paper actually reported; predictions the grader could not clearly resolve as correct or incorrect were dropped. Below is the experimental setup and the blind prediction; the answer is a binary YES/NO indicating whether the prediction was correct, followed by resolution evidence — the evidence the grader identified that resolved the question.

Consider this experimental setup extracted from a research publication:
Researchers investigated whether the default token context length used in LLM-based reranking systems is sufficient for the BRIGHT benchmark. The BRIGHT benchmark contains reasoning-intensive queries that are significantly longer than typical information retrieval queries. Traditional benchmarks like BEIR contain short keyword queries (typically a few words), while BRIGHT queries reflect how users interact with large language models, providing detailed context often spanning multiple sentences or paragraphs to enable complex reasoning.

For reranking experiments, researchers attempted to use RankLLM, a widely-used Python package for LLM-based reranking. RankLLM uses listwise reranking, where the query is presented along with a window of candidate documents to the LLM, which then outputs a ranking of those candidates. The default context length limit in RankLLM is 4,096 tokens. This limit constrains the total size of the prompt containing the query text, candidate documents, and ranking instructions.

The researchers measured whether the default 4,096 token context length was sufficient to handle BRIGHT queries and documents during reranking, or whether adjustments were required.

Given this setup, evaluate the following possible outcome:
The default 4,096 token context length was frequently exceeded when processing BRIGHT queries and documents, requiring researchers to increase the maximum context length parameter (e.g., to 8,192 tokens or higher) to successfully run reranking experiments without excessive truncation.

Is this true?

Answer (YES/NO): YES